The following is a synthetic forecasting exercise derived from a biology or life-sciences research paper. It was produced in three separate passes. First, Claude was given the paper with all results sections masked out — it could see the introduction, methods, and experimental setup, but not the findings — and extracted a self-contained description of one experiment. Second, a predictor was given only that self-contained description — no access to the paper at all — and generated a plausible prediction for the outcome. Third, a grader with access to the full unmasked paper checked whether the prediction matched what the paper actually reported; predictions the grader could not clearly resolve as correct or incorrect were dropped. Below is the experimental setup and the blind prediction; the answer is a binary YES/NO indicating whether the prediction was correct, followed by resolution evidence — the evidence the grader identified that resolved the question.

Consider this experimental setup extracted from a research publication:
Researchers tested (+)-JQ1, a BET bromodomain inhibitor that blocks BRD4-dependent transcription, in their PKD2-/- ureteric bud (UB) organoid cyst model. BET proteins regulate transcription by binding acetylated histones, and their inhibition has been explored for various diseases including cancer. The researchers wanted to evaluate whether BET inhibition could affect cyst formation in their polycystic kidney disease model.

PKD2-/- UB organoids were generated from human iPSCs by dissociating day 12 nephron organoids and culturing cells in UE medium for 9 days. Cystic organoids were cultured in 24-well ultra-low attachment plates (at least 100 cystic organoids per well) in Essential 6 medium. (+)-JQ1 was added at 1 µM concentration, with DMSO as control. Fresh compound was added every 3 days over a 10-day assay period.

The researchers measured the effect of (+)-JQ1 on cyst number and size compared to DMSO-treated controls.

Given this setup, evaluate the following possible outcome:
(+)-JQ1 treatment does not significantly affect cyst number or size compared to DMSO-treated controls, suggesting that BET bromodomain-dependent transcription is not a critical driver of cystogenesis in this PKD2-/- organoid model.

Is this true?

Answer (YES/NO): NO